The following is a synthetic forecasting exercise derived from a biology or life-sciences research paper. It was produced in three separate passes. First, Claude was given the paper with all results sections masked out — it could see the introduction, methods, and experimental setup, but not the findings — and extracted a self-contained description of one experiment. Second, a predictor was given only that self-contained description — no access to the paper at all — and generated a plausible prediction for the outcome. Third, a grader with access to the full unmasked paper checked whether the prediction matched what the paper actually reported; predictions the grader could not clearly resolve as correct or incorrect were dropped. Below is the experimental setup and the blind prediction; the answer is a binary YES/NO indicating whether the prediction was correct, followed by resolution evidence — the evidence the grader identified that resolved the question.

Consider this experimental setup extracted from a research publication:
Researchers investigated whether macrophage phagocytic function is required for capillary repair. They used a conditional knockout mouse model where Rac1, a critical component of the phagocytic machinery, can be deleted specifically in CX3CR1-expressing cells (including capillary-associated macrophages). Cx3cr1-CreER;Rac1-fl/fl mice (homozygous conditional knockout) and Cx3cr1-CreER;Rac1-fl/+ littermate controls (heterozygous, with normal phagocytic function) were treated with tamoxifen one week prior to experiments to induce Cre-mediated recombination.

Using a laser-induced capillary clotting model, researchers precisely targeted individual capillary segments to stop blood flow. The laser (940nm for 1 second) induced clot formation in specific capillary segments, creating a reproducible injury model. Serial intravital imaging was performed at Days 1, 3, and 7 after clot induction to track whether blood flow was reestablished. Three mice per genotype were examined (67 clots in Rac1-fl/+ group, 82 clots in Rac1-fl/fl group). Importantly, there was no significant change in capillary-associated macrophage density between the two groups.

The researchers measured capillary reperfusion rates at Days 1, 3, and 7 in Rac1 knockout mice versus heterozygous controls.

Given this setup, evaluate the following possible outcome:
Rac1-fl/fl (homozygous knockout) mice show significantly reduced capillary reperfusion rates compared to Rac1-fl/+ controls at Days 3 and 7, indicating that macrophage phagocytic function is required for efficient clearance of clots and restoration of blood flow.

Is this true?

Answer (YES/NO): YES